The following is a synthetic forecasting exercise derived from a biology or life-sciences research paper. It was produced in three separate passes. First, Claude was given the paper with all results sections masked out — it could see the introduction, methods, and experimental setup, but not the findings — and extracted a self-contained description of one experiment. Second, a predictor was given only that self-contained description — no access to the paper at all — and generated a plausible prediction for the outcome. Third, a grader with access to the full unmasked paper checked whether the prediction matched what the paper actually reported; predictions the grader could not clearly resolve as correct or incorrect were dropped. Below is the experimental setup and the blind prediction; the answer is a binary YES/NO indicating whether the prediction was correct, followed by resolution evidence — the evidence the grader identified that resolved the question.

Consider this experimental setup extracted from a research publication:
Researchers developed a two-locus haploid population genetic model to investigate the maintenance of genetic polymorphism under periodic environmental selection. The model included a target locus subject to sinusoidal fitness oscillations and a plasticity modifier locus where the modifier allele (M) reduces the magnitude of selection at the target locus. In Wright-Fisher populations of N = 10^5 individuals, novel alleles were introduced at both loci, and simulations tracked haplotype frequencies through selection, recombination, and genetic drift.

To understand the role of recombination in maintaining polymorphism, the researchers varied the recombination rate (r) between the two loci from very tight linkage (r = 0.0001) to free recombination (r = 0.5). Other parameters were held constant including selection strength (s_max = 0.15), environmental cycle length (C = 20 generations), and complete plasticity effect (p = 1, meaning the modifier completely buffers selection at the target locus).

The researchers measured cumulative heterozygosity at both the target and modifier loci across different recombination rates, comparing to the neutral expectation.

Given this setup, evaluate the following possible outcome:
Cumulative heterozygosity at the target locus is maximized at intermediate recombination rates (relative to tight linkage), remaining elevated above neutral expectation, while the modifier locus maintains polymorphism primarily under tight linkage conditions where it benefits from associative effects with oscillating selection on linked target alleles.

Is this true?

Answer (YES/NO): NO